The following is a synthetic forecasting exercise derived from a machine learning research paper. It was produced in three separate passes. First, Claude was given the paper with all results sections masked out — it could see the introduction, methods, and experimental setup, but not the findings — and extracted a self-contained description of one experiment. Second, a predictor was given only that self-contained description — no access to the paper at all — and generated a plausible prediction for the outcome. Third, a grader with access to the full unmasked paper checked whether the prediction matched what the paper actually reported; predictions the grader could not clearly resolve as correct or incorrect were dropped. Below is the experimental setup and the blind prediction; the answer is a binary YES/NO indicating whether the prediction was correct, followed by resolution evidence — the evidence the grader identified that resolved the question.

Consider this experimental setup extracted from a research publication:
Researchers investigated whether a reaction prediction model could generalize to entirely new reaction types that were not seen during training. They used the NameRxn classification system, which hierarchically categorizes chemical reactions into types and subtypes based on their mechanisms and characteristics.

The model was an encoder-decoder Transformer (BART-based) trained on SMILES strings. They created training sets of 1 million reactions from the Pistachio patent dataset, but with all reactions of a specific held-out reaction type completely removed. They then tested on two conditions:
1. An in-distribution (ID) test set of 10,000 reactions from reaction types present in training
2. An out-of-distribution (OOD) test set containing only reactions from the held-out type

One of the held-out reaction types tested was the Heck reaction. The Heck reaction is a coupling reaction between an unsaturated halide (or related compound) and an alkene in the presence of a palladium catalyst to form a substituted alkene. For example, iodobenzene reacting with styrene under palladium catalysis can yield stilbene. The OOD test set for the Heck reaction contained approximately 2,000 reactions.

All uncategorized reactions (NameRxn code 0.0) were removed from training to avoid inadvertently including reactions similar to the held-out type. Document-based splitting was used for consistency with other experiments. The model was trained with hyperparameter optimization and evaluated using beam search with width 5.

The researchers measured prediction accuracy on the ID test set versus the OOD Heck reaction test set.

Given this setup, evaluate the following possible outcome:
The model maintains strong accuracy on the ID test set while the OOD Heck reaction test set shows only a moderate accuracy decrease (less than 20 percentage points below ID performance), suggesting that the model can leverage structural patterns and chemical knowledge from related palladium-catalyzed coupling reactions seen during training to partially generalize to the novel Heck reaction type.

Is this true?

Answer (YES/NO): NO